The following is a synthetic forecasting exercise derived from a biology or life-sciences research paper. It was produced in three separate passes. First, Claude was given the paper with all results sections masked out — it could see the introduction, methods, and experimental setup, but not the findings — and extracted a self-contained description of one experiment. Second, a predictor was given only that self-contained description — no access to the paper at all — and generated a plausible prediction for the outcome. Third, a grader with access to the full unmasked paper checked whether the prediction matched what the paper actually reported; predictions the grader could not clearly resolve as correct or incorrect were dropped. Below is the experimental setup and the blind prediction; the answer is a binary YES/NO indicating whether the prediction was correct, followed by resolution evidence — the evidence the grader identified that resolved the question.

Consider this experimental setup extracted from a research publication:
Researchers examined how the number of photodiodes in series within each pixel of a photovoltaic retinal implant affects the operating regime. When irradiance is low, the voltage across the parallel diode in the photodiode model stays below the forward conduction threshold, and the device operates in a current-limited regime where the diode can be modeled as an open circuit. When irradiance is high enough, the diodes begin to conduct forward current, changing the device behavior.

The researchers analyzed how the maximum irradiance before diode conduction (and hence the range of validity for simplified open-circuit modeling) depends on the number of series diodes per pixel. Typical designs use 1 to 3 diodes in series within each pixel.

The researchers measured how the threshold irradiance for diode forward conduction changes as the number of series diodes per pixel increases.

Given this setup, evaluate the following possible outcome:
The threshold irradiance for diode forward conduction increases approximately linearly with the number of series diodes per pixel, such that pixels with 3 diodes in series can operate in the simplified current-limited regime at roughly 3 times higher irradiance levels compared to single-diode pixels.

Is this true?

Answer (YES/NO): YES